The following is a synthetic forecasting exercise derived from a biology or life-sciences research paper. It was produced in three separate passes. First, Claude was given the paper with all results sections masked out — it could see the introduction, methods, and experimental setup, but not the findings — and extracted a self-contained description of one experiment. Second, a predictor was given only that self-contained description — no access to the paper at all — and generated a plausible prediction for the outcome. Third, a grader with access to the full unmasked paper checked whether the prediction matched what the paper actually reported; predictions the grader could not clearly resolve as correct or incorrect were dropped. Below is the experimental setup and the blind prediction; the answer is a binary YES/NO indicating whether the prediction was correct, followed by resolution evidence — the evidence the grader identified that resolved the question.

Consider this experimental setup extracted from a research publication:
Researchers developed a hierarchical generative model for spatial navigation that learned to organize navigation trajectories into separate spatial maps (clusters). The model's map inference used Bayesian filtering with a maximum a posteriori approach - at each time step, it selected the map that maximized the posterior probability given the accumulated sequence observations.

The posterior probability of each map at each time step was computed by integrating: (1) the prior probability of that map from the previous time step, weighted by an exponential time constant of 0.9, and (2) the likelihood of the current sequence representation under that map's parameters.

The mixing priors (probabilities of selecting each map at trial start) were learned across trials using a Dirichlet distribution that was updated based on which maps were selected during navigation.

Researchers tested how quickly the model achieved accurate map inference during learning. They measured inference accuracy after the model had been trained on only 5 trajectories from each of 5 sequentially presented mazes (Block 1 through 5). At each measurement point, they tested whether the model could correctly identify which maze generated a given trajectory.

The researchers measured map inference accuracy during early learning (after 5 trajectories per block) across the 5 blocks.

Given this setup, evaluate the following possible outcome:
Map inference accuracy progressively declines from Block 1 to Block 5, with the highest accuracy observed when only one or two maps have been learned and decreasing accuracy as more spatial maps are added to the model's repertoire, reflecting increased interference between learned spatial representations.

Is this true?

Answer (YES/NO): NO